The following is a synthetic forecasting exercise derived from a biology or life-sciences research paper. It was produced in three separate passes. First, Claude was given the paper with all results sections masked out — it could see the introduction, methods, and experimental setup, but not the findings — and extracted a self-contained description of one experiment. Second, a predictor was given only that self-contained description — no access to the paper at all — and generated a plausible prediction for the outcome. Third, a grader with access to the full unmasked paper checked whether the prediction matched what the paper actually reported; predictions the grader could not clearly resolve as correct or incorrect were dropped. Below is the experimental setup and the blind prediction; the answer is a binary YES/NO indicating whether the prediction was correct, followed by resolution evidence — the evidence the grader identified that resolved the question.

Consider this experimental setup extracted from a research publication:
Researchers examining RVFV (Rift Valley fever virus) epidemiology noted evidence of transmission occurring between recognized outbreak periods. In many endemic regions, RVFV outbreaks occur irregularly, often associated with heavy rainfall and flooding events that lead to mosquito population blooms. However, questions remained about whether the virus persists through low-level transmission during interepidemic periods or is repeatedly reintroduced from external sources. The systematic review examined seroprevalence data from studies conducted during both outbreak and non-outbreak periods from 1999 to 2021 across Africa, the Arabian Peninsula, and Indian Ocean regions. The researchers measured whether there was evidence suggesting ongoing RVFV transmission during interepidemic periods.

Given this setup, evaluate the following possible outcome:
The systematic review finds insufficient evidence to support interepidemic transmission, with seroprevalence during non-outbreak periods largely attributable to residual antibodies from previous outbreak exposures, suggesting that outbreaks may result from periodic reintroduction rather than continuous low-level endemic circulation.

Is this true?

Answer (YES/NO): NO